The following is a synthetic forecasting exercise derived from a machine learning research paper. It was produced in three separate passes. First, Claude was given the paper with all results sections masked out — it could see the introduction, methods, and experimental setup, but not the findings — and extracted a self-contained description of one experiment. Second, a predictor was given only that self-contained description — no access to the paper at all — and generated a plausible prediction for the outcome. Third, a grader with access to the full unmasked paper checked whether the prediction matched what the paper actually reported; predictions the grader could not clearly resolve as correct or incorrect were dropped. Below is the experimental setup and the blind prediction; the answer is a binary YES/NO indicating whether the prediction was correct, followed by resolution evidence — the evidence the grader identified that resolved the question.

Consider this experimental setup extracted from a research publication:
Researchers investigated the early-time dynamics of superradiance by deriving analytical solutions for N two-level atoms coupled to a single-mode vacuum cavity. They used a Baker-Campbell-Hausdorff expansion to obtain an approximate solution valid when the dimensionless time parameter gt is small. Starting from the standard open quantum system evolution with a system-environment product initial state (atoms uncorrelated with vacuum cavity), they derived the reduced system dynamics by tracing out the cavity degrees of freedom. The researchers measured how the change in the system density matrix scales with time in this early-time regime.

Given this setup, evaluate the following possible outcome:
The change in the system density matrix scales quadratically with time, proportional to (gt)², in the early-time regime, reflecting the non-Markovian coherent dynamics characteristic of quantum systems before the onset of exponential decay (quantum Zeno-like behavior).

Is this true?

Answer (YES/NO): YES